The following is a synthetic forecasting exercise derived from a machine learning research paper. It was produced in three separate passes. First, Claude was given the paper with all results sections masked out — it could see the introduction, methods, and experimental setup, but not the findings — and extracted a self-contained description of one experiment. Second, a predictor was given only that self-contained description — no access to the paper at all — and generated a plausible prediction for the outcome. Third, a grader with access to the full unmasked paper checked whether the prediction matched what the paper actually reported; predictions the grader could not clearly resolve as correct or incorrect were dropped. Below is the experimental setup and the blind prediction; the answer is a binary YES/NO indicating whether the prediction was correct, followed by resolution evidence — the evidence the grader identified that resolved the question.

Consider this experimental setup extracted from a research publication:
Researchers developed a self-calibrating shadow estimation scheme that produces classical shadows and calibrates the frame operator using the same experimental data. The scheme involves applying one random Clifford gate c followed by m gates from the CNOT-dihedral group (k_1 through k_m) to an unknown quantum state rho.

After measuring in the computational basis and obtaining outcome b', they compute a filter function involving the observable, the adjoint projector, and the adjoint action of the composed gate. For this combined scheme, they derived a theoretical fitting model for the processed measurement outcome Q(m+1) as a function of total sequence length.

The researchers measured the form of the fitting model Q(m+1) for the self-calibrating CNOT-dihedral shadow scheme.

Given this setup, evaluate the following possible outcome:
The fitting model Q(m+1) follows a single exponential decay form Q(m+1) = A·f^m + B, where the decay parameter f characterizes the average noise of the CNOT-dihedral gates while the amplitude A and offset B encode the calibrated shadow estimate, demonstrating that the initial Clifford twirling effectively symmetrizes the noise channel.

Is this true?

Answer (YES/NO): NO